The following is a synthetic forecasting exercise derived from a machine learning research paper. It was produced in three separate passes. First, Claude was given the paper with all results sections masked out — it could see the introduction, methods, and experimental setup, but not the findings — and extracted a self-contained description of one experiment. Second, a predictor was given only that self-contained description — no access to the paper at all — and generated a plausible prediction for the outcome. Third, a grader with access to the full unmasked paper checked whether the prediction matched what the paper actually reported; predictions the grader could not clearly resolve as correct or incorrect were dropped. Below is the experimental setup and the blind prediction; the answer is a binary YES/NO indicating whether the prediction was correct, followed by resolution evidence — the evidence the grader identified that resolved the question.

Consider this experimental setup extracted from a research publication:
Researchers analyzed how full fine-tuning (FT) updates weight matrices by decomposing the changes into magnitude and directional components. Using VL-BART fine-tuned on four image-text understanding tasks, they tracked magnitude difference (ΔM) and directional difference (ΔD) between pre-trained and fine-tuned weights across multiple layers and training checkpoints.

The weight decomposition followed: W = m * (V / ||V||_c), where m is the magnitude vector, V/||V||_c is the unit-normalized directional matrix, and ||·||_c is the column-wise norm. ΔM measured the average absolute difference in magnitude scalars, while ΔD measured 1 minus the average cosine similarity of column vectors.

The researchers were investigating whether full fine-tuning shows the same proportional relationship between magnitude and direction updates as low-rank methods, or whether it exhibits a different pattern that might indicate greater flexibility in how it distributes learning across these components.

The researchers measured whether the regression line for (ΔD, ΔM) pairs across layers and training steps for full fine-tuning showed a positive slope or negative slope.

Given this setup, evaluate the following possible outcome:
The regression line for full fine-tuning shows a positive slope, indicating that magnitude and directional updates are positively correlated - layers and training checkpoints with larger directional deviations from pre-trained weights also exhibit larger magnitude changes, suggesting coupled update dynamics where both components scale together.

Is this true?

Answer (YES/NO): NO